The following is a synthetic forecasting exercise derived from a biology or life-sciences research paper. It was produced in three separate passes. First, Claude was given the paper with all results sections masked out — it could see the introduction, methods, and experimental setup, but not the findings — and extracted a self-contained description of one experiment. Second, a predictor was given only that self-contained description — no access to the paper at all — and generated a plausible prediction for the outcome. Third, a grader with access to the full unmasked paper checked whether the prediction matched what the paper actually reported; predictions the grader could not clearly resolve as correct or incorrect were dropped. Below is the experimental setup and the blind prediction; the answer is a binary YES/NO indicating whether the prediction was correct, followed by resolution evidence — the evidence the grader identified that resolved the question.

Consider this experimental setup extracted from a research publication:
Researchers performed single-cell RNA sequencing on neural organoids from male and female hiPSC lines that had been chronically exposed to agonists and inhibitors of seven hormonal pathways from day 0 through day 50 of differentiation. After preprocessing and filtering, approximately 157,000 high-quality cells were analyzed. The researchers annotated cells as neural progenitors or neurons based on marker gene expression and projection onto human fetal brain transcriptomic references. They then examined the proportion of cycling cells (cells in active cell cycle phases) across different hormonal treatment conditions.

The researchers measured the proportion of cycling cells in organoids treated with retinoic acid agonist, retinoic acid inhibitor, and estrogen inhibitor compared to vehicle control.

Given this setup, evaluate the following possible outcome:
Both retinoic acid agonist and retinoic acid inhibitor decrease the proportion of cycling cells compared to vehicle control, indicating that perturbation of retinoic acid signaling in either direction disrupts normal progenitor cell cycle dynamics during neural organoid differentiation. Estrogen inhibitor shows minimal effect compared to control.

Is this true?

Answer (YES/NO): NO